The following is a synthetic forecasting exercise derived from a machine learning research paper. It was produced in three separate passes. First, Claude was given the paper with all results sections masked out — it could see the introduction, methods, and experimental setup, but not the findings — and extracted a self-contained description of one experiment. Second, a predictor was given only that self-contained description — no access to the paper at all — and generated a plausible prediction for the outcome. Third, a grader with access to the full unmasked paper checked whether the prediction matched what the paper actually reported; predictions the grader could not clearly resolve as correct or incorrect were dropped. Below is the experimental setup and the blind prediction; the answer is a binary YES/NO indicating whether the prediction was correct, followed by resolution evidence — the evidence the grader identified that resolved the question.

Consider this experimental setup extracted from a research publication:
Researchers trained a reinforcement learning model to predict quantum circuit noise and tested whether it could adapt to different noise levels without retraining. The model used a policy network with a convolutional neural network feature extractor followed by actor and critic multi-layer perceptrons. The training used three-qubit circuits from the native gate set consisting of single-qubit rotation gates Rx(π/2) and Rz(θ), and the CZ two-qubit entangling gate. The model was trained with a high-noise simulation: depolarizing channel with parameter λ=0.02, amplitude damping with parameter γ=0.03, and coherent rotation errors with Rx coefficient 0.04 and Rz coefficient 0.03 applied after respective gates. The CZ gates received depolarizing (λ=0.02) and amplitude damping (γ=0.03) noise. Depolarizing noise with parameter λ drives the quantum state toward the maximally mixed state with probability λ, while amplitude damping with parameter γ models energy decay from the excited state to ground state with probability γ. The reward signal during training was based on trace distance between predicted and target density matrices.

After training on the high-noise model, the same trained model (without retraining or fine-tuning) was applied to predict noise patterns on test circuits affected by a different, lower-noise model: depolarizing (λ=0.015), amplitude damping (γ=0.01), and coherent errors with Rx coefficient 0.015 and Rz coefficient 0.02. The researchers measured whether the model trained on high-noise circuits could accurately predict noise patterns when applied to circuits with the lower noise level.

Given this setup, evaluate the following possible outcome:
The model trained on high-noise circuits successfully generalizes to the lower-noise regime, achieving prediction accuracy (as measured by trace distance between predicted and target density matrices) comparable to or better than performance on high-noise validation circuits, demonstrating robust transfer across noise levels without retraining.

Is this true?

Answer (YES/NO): YES